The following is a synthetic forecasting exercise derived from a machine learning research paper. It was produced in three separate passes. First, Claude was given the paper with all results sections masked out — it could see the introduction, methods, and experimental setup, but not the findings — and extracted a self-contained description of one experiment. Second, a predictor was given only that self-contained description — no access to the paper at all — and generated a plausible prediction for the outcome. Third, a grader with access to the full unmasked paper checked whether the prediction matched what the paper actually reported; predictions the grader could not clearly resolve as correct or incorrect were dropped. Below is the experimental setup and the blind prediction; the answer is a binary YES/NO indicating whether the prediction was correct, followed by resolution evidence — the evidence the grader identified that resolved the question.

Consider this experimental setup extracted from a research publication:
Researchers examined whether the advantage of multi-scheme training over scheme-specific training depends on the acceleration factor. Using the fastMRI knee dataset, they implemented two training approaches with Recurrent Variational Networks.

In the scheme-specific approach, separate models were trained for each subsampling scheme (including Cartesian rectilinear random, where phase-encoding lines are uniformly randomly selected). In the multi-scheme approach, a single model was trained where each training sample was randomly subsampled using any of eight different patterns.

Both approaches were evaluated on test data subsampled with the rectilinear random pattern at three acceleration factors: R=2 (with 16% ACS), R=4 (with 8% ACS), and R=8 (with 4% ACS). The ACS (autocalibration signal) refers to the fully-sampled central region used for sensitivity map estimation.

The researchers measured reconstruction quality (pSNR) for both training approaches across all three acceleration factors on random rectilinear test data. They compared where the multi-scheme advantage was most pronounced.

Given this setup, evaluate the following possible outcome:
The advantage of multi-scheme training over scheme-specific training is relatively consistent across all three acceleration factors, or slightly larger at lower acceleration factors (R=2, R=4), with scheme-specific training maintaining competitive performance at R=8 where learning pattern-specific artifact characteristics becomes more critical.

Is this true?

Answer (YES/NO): NO